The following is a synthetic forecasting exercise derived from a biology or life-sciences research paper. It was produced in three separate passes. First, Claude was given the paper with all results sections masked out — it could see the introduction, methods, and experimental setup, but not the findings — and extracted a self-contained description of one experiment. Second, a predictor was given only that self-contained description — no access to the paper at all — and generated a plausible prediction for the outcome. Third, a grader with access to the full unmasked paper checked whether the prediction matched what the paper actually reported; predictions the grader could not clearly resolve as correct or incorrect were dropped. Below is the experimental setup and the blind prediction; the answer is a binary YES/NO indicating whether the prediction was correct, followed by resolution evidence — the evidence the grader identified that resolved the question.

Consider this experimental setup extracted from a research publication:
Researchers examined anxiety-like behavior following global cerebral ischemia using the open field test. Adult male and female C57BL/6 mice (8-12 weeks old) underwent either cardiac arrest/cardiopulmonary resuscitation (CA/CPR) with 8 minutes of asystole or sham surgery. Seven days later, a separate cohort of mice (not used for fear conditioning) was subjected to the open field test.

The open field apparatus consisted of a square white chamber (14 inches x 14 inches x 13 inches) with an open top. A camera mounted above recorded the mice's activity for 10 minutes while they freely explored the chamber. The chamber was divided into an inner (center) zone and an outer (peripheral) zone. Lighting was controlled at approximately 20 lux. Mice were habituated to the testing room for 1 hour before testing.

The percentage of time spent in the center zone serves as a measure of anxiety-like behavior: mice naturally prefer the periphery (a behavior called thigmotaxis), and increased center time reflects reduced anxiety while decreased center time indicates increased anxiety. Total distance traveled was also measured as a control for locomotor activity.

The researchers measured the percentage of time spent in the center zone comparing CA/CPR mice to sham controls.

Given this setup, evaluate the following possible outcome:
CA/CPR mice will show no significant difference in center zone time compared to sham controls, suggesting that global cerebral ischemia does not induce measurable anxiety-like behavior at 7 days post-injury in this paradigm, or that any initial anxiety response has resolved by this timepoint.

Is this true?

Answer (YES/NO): NO